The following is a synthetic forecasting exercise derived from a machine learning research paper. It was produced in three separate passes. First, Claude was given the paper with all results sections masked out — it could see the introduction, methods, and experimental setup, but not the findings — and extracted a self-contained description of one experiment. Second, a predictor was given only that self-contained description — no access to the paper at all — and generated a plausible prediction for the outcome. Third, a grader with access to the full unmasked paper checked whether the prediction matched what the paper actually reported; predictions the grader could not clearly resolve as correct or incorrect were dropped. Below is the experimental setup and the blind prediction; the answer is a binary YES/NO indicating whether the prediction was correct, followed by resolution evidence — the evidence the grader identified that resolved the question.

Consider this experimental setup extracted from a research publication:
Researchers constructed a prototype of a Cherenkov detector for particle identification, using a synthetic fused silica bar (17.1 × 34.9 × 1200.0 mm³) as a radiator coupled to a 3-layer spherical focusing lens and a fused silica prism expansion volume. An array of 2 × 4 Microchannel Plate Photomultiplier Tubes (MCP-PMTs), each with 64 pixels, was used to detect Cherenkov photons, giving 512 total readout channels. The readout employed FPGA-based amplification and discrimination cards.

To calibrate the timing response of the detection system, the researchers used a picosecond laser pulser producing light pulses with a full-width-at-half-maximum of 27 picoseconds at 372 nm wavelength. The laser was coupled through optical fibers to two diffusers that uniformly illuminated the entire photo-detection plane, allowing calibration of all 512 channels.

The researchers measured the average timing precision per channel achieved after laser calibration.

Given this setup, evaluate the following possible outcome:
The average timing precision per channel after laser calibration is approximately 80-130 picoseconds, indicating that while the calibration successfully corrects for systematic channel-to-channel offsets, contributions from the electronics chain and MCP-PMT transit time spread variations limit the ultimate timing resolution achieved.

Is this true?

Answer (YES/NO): NO